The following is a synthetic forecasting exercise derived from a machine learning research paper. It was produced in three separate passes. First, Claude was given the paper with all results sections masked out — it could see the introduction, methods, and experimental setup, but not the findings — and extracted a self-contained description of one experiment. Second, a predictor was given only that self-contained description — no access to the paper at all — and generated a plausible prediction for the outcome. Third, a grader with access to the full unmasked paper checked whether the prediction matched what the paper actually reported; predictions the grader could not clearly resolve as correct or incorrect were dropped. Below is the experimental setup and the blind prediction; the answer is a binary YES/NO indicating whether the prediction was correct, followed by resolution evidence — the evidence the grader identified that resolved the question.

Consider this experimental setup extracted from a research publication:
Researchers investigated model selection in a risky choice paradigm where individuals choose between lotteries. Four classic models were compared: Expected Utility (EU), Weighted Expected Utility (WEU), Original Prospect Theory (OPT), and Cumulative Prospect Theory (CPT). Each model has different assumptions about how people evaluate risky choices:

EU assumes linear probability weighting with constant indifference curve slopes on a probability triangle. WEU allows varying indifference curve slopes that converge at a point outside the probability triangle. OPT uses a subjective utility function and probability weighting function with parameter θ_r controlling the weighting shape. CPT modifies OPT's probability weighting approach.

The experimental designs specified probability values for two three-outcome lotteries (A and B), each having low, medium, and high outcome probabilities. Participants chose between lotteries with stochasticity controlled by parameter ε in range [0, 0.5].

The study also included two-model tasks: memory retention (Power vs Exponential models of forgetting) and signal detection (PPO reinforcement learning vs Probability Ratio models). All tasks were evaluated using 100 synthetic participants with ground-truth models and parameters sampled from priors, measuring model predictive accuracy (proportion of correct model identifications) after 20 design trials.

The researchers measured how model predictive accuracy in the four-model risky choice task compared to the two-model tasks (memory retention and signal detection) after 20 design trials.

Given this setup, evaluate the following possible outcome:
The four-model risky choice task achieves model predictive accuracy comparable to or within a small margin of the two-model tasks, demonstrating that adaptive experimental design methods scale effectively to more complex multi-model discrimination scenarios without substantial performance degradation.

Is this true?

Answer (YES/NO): NO